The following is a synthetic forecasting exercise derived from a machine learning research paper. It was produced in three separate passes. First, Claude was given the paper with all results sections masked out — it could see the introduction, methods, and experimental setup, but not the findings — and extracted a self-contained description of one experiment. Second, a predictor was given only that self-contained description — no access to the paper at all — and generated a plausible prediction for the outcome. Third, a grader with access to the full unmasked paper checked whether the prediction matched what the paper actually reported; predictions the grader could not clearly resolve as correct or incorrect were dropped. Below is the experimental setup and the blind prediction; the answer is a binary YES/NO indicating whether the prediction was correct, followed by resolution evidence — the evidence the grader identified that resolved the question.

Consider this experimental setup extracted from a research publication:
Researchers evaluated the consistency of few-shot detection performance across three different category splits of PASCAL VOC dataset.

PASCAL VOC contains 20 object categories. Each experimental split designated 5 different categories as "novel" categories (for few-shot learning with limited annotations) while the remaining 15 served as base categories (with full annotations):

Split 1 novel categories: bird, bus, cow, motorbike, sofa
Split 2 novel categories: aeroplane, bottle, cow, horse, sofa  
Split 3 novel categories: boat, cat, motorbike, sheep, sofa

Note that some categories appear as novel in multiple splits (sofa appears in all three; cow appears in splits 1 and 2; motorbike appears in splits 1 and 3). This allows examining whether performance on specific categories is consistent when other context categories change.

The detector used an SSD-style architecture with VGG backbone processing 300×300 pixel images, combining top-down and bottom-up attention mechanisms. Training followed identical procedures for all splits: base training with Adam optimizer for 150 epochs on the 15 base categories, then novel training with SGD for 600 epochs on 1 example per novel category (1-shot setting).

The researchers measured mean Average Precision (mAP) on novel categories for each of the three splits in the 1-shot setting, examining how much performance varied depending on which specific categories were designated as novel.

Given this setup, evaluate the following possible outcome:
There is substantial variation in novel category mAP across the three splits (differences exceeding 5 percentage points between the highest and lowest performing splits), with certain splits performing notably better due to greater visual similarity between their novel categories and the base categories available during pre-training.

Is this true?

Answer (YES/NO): YES